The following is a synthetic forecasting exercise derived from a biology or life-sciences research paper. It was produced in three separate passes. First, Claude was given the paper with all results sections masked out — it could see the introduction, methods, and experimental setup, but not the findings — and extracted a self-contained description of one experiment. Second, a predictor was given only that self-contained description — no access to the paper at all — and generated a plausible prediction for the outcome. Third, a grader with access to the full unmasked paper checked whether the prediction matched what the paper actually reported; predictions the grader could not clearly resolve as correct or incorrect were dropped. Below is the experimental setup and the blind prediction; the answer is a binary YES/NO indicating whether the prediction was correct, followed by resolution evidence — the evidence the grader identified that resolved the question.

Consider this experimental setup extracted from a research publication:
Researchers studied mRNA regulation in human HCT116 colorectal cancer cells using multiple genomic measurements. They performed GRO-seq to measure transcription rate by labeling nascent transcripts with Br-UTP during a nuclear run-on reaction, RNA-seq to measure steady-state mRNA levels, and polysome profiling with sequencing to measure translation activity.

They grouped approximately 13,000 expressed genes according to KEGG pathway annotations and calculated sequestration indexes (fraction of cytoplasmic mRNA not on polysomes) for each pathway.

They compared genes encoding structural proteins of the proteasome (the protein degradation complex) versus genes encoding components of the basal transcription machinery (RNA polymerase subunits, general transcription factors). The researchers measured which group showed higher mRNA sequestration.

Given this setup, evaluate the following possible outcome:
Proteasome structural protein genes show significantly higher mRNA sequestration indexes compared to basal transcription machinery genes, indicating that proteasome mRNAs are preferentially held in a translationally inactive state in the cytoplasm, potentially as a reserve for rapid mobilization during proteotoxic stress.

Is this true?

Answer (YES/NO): NO